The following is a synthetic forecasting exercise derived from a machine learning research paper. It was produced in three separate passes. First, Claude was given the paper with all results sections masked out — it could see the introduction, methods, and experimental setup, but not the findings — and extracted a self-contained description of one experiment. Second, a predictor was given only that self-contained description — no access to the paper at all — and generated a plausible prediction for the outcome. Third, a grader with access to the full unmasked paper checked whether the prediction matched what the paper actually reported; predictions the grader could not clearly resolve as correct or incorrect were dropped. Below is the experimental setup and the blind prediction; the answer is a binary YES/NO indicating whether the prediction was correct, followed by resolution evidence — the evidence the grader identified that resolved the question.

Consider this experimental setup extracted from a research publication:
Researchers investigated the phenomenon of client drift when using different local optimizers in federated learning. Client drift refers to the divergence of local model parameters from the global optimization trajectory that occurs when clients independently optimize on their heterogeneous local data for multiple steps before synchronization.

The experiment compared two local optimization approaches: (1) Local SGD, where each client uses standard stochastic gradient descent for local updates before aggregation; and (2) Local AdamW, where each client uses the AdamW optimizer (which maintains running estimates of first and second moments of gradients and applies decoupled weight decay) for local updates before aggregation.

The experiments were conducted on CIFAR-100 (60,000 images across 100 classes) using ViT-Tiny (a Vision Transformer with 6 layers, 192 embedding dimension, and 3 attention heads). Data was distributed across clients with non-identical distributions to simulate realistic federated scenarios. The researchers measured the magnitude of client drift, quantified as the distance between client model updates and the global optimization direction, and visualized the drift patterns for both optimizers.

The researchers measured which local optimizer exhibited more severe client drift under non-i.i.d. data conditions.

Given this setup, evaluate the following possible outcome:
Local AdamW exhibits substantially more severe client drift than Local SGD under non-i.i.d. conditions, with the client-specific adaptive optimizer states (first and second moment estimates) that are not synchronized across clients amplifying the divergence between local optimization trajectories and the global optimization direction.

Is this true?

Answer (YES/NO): YES